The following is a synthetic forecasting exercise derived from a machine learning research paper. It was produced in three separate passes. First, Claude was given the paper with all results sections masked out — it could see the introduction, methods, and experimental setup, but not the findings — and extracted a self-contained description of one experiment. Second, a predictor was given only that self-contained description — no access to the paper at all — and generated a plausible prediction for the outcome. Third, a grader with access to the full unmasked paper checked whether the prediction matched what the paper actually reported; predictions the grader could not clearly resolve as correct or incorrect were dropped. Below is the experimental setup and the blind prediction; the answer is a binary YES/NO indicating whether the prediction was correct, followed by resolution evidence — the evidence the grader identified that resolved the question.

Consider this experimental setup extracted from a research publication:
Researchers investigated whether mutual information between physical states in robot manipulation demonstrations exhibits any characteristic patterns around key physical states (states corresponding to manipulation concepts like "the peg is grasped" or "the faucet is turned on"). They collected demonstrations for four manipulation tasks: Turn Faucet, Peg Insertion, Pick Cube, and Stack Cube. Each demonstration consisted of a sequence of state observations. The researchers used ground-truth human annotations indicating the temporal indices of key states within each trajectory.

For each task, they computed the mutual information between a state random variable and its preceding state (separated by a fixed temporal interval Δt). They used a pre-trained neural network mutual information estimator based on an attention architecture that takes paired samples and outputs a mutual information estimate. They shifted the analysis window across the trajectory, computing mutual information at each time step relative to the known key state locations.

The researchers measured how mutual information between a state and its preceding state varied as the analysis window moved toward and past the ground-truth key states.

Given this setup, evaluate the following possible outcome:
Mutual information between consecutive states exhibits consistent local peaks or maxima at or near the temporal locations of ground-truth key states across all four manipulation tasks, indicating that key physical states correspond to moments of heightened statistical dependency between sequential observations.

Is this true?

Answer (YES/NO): YES